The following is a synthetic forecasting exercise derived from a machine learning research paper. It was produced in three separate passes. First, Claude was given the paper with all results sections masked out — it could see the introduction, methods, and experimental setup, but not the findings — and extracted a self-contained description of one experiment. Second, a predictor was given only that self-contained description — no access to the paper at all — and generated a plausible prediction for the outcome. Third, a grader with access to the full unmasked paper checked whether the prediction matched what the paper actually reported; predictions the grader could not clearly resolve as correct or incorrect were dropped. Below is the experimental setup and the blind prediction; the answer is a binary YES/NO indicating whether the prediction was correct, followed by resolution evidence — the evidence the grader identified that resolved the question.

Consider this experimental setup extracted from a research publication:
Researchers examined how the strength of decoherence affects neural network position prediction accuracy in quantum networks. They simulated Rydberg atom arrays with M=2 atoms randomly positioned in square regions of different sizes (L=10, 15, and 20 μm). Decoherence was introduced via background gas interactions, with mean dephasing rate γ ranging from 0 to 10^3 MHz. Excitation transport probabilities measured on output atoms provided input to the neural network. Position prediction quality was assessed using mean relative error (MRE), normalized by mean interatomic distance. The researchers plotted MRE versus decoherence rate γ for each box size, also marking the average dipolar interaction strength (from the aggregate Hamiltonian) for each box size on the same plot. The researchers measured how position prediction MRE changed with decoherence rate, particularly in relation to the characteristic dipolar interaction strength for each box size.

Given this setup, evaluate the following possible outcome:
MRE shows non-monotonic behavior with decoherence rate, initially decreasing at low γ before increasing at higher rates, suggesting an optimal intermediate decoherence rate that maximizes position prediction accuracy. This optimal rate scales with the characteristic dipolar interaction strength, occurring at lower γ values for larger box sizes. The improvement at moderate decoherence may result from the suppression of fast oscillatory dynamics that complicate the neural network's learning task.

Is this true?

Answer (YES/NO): NO